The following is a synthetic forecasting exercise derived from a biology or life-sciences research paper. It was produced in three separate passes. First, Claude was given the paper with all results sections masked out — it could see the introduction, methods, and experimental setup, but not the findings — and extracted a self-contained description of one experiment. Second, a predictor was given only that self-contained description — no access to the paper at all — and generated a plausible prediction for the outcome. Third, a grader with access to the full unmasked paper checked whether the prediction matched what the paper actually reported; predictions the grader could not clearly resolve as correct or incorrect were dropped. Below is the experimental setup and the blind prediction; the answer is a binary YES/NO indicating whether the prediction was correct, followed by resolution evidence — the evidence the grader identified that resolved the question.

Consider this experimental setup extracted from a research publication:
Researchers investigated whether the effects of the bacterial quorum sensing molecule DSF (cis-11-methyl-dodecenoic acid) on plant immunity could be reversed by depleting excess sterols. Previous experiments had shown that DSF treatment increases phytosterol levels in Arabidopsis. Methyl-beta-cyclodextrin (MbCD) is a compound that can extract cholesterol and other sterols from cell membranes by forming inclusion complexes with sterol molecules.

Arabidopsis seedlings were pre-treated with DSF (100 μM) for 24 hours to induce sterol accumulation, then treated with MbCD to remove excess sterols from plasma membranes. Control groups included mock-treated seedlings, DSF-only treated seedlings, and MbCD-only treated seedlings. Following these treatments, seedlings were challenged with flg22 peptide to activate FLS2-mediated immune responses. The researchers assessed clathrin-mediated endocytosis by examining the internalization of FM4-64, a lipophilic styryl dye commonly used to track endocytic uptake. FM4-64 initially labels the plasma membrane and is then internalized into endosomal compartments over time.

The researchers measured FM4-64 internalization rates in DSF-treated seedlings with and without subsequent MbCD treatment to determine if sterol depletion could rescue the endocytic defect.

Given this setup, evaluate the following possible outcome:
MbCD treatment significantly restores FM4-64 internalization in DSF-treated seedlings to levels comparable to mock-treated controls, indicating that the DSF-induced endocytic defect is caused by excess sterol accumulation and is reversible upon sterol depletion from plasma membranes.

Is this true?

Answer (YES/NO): YES